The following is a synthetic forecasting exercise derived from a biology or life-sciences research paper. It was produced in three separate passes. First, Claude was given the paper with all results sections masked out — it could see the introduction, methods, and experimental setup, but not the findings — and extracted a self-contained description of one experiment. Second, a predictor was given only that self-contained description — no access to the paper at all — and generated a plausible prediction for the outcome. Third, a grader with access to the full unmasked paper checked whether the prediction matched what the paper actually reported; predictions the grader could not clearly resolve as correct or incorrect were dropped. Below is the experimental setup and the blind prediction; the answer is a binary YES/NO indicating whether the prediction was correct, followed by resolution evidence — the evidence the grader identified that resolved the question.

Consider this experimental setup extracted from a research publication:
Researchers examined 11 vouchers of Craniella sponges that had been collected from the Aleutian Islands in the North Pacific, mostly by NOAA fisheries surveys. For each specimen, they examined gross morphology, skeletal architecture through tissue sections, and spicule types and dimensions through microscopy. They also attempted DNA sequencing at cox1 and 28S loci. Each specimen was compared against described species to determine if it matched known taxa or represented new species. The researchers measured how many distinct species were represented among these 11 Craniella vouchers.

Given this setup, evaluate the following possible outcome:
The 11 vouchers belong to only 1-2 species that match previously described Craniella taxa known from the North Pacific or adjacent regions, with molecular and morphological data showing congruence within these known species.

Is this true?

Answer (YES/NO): NO